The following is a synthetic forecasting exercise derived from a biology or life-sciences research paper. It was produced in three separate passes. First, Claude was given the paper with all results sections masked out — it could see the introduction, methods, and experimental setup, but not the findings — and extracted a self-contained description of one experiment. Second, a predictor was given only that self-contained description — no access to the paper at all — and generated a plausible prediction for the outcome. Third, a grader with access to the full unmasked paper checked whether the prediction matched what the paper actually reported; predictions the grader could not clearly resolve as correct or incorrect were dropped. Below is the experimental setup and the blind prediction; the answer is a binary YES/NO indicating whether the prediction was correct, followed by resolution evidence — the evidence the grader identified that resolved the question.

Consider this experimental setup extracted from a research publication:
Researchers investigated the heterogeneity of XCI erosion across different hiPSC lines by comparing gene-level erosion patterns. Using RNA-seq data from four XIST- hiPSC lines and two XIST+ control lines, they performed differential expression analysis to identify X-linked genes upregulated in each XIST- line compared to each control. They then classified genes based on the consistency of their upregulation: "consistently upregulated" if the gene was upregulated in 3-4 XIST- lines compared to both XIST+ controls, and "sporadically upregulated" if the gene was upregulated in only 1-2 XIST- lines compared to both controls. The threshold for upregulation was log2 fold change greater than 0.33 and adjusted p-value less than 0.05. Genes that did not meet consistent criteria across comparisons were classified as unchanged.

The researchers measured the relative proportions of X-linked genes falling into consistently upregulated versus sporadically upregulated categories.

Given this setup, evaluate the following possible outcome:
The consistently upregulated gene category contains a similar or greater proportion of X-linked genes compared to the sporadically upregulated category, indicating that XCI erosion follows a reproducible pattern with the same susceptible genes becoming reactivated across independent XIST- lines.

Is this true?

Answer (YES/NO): NO